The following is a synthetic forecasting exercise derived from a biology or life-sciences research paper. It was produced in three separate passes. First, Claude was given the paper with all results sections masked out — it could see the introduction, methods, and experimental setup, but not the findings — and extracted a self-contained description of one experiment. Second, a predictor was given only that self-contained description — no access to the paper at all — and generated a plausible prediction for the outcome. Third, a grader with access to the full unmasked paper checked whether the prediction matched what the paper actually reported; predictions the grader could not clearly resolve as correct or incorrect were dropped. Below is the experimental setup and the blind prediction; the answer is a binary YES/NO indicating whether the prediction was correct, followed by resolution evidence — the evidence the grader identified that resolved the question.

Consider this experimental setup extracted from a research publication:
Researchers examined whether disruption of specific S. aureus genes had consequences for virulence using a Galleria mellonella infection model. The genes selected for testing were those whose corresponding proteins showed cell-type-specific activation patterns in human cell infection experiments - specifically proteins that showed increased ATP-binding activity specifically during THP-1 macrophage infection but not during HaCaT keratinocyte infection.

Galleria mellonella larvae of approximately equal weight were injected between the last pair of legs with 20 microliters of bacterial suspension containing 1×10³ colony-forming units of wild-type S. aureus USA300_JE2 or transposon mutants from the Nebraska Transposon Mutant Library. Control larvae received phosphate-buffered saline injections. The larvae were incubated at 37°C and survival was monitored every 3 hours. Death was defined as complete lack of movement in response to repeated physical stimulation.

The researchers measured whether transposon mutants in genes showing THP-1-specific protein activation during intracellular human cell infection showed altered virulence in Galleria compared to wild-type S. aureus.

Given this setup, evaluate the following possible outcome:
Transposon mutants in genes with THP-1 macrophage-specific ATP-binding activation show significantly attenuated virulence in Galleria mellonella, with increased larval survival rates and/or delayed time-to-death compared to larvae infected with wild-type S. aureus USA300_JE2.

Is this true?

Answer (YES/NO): YES